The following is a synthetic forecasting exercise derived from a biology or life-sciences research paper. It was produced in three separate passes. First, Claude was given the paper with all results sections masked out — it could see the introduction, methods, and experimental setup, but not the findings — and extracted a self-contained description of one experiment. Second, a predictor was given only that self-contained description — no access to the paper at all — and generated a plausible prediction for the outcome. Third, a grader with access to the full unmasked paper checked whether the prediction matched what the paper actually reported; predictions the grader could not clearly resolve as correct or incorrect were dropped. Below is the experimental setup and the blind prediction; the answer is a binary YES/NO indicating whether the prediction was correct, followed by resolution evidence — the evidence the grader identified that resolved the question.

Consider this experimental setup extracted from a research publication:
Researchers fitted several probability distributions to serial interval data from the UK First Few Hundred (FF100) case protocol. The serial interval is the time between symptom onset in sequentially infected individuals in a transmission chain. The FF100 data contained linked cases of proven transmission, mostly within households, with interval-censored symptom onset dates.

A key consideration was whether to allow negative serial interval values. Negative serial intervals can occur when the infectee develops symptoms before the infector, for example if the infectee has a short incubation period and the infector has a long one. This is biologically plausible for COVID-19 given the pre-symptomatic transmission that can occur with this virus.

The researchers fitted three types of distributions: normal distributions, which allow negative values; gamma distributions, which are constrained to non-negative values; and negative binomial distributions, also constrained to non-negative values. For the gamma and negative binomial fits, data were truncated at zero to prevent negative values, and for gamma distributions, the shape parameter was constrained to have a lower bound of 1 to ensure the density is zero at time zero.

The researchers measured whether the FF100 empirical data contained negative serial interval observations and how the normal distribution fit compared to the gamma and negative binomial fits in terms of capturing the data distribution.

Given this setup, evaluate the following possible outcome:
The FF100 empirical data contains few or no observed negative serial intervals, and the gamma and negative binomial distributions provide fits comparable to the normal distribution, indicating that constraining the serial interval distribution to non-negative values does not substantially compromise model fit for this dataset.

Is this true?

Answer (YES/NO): NO